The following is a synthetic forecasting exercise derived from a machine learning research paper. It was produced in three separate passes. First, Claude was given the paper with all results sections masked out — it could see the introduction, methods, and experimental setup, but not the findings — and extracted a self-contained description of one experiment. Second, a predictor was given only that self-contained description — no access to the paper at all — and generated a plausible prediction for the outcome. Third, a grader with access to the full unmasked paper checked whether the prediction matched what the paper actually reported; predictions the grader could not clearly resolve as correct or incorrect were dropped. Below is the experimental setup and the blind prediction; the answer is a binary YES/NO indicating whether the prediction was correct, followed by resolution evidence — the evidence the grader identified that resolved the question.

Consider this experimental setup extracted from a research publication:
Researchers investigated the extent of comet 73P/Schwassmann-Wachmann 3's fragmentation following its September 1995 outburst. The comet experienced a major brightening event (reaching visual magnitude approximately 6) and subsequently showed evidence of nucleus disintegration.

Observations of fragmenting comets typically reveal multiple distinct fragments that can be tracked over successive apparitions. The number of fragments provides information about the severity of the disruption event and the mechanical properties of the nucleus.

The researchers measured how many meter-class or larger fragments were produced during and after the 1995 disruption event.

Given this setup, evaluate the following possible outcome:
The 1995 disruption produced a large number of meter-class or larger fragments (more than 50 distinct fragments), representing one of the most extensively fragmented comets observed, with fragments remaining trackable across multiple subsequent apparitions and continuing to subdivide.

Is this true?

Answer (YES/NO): YES